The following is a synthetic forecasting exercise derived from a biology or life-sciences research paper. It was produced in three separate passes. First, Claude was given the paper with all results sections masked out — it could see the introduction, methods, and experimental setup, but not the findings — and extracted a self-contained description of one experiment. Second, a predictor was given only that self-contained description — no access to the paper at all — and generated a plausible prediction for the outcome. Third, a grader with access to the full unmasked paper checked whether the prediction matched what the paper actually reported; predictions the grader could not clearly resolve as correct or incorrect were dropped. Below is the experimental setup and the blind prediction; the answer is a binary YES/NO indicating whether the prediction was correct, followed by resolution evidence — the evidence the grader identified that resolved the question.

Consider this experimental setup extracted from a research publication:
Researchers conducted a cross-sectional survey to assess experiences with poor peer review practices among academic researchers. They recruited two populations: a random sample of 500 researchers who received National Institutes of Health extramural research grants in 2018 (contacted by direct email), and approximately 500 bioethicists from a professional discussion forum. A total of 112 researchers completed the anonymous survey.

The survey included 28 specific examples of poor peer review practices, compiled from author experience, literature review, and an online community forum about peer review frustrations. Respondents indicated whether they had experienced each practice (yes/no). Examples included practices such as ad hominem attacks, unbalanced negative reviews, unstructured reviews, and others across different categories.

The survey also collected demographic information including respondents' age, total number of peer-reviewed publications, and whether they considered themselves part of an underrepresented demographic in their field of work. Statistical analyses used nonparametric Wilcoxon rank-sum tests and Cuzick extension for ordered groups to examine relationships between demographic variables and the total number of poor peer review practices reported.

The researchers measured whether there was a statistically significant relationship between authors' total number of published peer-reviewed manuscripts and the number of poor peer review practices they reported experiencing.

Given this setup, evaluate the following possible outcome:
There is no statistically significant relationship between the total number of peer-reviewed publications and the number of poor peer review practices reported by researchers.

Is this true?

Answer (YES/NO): NO